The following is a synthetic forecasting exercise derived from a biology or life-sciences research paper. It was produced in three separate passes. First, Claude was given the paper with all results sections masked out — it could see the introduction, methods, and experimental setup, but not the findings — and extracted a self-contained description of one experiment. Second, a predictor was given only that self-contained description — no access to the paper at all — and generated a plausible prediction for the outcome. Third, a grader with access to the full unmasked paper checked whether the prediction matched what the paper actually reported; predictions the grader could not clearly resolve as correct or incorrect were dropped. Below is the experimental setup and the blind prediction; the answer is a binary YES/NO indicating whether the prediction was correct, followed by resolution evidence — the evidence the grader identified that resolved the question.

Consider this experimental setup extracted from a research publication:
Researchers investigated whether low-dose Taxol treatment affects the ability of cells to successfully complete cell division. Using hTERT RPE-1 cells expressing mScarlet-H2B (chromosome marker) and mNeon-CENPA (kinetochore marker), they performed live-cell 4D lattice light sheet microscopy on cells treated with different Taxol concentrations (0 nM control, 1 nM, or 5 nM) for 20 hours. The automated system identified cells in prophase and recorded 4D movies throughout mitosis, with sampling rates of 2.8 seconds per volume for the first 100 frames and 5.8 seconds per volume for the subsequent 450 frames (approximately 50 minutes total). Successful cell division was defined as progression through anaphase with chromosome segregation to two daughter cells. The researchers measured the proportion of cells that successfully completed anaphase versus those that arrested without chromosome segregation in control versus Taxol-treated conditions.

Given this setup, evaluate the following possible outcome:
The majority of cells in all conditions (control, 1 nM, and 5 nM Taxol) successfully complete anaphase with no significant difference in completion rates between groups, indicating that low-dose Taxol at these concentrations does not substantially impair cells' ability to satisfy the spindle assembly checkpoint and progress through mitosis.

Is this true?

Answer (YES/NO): NO